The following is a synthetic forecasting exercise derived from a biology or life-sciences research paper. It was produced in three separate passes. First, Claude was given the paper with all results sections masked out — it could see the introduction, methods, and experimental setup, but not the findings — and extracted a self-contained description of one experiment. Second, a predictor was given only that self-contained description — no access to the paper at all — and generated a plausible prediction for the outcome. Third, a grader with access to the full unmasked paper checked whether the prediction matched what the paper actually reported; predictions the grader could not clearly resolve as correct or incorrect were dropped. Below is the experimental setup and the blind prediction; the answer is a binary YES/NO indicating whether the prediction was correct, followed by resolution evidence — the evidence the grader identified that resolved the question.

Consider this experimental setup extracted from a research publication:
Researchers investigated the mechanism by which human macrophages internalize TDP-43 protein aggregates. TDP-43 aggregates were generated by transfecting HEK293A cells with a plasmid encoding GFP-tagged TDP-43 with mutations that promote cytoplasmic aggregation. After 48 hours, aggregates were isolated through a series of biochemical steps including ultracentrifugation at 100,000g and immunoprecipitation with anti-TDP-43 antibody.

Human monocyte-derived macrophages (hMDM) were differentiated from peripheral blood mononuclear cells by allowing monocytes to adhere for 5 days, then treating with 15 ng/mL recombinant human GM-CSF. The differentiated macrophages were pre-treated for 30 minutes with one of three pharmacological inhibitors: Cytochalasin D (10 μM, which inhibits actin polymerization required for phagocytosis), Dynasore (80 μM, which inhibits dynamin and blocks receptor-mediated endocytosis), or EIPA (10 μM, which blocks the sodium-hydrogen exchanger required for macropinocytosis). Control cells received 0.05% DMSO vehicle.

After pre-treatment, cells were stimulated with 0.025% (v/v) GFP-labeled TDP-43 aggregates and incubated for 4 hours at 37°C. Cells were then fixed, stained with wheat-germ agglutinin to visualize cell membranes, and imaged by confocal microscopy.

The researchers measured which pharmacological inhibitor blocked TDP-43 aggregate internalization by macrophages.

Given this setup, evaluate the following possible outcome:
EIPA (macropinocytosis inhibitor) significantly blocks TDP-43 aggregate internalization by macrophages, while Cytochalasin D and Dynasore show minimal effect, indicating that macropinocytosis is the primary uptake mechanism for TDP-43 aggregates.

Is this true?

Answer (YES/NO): NO